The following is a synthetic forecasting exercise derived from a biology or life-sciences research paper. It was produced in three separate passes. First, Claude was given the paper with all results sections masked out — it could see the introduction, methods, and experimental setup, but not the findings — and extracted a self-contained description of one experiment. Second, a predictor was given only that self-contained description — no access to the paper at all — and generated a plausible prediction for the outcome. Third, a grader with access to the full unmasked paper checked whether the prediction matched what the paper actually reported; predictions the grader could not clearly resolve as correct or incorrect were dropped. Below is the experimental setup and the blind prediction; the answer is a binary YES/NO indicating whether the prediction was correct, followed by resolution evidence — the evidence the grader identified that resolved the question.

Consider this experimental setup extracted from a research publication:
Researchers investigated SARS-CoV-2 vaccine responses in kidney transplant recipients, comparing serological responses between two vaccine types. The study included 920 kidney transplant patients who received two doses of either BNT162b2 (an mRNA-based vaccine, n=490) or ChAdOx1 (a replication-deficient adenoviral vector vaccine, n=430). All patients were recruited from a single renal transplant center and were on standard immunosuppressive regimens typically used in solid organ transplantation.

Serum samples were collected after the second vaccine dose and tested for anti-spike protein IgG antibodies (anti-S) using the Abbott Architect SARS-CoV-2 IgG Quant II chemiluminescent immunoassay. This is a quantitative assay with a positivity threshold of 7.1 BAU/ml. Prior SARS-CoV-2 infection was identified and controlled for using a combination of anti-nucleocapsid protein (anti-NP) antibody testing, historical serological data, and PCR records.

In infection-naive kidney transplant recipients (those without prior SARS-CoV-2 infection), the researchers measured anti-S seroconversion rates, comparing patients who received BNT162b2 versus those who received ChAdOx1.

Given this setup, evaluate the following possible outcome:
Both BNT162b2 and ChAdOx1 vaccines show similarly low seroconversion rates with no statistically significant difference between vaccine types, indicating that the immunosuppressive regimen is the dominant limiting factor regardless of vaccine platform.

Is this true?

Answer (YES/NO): NO